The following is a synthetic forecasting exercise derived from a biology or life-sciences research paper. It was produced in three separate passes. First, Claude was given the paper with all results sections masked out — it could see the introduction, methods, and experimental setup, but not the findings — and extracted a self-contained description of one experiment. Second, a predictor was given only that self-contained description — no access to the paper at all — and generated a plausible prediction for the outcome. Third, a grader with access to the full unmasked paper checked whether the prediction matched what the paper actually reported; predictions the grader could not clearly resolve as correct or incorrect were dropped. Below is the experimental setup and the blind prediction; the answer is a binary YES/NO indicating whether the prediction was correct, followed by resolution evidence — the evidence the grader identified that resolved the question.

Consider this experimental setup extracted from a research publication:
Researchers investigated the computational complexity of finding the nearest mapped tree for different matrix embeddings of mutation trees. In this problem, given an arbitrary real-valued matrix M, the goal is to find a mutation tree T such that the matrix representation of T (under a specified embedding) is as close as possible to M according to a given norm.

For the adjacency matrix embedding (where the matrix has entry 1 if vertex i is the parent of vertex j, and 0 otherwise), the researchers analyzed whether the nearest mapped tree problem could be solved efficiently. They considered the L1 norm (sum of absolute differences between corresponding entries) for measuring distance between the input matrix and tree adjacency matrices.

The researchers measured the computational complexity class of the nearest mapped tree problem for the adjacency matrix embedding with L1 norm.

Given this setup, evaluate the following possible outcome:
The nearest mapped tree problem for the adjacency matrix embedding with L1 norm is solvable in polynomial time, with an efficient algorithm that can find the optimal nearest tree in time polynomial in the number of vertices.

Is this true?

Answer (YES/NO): YES